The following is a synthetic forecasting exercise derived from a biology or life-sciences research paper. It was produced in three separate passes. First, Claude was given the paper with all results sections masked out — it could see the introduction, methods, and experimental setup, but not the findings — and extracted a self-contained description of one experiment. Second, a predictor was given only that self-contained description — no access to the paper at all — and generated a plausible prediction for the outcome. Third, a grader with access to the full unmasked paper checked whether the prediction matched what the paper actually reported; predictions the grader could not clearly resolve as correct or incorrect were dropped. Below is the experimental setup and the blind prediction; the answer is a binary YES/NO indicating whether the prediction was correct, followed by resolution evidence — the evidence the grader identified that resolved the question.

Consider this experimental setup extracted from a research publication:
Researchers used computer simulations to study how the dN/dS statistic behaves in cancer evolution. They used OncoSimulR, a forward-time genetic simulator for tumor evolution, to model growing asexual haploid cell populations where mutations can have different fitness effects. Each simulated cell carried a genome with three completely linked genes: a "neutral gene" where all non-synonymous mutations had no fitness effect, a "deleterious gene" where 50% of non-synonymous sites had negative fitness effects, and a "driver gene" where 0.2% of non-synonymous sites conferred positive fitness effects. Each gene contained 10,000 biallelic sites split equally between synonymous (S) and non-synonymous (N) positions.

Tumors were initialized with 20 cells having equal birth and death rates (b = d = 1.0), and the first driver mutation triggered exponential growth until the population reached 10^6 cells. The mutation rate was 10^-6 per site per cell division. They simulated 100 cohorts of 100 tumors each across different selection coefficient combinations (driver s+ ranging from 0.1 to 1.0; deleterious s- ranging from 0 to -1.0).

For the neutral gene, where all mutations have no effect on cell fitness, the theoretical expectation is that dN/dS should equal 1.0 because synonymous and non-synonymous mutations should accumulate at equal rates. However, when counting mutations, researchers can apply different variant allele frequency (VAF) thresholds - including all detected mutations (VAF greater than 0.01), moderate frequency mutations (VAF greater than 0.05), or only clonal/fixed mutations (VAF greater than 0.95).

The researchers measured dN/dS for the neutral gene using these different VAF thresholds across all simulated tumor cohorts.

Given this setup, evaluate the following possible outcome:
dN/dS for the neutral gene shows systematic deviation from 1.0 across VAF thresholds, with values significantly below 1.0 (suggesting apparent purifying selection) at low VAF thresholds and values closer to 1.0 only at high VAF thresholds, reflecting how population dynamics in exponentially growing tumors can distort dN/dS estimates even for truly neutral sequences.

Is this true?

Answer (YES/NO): NO